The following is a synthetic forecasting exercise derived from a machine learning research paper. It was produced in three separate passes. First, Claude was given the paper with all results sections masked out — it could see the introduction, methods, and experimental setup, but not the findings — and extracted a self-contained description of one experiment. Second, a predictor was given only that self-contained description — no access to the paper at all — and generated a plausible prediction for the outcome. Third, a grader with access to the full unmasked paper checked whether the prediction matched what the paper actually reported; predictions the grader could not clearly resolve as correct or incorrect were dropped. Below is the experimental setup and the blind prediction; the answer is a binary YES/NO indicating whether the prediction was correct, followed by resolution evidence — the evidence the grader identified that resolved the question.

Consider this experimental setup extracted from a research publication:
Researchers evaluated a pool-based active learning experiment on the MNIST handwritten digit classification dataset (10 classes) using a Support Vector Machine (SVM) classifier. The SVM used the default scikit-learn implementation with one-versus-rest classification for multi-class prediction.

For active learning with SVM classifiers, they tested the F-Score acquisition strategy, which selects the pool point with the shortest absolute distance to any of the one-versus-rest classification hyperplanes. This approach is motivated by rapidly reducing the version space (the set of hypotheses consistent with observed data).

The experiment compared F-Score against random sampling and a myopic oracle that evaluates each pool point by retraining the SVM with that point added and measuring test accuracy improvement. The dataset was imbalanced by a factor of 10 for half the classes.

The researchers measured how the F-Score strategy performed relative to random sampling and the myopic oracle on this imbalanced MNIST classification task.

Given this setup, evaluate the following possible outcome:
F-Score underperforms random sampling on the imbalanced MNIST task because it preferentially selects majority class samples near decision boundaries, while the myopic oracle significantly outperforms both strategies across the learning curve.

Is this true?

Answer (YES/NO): NO